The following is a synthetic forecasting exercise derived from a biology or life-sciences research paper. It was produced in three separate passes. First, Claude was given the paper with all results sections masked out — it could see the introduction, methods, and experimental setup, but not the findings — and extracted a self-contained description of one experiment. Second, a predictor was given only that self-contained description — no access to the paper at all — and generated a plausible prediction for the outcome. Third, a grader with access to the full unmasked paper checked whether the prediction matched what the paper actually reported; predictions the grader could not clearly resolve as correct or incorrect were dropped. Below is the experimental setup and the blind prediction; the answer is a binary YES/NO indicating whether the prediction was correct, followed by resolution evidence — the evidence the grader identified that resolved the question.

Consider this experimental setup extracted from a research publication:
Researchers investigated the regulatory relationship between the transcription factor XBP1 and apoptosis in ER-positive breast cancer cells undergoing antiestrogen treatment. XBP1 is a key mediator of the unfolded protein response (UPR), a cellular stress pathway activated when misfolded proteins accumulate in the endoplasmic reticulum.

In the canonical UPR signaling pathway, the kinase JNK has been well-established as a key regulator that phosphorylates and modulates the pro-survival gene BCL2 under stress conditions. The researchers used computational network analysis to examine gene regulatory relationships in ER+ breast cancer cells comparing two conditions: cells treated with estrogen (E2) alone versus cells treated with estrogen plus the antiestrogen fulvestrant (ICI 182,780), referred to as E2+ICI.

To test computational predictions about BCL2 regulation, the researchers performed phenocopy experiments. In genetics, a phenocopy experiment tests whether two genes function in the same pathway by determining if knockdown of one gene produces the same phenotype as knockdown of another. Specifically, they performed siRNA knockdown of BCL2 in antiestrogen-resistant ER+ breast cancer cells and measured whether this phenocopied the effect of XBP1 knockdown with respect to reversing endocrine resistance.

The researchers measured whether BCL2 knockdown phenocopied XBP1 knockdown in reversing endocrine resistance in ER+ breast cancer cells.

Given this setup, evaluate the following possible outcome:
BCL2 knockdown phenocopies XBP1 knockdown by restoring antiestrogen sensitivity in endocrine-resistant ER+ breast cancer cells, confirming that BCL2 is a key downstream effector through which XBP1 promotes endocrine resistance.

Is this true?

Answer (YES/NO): YES